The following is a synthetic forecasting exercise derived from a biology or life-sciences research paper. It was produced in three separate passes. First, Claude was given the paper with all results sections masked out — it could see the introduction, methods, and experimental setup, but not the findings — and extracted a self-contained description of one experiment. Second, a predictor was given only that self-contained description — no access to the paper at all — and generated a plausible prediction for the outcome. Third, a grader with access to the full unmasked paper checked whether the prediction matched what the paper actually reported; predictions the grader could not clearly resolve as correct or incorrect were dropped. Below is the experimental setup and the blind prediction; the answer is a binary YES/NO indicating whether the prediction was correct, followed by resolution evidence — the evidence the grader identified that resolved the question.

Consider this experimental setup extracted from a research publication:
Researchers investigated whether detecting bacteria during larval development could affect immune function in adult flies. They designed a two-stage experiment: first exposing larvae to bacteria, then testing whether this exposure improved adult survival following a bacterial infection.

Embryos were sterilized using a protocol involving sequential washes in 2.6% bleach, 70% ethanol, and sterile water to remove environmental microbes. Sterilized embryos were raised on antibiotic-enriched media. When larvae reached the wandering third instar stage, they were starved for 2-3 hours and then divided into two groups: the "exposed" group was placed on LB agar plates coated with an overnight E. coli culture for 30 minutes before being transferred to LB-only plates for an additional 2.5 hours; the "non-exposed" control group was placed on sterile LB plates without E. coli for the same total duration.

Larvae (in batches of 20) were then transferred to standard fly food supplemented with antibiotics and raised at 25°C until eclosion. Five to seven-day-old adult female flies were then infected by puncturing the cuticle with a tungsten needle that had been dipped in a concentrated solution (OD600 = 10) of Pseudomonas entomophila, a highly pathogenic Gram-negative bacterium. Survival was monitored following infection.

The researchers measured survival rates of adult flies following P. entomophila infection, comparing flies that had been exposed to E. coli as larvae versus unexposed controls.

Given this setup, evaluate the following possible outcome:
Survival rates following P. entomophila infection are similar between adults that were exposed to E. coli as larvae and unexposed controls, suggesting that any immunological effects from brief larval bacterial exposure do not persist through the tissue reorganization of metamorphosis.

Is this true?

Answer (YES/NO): NO